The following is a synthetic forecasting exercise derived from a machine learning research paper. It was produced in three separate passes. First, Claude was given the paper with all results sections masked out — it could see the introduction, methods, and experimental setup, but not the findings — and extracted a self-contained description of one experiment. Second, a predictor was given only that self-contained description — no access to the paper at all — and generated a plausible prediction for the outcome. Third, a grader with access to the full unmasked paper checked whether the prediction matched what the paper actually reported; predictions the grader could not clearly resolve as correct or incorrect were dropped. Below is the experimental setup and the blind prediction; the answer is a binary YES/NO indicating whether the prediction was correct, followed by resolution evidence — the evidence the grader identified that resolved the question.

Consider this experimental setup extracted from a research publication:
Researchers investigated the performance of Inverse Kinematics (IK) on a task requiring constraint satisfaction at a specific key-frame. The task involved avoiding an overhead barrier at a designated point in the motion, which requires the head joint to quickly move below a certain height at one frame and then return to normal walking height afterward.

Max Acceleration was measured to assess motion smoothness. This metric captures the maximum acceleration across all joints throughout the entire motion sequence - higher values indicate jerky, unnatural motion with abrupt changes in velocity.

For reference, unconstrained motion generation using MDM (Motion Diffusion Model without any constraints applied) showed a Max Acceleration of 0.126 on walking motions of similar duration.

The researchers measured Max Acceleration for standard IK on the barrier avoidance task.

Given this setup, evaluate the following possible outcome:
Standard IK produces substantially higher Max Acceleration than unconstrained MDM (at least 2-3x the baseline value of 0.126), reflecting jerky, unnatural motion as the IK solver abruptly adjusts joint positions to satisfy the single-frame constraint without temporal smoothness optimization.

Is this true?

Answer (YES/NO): YES